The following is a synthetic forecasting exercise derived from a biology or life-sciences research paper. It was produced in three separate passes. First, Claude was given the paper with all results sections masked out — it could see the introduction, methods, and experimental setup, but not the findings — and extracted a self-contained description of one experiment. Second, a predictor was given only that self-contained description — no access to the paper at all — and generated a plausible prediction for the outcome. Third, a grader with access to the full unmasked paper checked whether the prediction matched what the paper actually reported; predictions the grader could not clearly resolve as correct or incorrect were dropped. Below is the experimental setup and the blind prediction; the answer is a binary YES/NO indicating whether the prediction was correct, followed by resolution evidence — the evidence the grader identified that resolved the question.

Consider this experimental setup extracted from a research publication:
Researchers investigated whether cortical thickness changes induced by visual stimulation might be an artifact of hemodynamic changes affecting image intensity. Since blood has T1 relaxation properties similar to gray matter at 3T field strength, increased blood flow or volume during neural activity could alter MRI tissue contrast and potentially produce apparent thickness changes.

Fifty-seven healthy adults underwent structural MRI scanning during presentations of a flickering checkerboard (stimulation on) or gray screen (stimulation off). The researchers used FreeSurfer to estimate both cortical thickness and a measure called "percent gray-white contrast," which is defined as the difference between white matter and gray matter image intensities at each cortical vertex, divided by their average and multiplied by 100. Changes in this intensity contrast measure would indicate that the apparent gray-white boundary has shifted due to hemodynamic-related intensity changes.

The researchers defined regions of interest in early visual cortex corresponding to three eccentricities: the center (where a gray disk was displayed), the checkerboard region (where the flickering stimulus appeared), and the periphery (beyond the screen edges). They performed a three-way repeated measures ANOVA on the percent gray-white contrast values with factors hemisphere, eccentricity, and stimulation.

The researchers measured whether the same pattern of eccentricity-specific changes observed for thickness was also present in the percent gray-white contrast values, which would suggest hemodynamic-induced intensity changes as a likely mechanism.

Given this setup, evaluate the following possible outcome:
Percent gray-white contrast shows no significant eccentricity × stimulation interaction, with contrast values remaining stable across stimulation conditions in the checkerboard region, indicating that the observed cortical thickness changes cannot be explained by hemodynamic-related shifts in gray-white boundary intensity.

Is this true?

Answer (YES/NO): YES